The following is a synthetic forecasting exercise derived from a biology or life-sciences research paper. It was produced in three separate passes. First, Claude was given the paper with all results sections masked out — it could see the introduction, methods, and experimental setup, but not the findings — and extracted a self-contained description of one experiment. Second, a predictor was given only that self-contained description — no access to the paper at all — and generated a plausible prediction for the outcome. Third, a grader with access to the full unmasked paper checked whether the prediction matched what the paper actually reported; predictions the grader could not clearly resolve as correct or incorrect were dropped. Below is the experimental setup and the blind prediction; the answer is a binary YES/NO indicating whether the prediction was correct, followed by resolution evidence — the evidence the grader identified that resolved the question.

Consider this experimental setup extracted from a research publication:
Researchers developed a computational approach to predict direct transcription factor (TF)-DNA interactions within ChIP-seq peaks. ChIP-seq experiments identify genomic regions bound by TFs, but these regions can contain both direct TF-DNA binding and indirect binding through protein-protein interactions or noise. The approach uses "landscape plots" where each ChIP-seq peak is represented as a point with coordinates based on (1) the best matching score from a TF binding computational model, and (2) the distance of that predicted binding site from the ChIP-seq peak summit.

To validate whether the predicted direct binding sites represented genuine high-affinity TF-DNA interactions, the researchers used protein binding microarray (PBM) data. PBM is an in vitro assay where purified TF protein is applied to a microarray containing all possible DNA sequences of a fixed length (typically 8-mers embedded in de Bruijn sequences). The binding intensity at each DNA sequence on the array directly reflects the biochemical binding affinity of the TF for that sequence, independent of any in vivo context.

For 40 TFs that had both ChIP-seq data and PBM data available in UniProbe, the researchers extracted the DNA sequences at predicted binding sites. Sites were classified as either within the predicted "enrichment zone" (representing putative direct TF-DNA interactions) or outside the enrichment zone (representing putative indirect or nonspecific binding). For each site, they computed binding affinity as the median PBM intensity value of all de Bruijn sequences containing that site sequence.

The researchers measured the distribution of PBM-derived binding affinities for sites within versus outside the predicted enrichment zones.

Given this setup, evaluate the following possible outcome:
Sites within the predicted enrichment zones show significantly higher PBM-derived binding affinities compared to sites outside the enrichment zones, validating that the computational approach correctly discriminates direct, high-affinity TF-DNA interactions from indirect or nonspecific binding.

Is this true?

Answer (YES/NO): YES